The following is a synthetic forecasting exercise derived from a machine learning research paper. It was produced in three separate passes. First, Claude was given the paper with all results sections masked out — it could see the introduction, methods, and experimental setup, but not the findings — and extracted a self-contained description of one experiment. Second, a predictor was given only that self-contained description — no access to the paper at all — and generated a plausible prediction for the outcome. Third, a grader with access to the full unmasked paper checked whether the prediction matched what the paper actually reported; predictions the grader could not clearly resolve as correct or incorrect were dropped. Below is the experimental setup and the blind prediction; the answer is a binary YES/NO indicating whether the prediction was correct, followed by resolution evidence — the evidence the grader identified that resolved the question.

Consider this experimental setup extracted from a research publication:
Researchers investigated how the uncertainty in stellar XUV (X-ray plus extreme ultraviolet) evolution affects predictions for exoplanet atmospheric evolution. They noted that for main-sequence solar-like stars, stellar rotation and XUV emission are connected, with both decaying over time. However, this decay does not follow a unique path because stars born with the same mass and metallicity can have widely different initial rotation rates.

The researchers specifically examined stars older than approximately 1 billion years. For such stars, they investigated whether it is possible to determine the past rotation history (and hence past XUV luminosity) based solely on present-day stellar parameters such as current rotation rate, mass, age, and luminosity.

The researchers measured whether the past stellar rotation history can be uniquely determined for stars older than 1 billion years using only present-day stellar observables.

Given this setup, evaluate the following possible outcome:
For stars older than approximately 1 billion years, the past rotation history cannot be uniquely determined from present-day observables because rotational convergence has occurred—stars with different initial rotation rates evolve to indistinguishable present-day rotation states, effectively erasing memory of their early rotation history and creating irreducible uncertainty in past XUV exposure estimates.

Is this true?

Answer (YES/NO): YES